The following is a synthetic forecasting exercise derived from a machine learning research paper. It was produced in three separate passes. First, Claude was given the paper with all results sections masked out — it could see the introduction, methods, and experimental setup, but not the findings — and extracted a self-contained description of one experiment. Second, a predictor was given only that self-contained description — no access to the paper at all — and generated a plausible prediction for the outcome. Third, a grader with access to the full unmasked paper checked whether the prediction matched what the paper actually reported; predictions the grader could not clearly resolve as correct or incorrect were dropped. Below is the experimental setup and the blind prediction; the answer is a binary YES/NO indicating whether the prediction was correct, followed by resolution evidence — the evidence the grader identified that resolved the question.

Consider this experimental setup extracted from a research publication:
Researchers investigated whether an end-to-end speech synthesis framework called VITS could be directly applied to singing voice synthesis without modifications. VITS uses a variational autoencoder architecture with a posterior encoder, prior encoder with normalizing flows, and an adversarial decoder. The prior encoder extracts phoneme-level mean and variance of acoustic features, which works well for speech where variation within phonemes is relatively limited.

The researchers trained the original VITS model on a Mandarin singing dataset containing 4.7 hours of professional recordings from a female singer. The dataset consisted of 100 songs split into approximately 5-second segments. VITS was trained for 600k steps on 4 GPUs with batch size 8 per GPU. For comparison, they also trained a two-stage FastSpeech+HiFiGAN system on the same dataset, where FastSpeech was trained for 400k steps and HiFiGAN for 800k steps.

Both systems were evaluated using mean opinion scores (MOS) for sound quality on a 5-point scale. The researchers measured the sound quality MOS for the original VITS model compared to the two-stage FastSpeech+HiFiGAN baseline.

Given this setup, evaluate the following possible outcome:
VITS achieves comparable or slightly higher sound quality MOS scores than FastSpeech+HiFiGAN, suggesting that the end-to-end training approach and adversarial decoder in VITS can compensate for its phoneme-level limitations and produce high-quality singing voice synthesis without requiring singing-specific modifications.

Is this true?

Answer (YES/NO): NO